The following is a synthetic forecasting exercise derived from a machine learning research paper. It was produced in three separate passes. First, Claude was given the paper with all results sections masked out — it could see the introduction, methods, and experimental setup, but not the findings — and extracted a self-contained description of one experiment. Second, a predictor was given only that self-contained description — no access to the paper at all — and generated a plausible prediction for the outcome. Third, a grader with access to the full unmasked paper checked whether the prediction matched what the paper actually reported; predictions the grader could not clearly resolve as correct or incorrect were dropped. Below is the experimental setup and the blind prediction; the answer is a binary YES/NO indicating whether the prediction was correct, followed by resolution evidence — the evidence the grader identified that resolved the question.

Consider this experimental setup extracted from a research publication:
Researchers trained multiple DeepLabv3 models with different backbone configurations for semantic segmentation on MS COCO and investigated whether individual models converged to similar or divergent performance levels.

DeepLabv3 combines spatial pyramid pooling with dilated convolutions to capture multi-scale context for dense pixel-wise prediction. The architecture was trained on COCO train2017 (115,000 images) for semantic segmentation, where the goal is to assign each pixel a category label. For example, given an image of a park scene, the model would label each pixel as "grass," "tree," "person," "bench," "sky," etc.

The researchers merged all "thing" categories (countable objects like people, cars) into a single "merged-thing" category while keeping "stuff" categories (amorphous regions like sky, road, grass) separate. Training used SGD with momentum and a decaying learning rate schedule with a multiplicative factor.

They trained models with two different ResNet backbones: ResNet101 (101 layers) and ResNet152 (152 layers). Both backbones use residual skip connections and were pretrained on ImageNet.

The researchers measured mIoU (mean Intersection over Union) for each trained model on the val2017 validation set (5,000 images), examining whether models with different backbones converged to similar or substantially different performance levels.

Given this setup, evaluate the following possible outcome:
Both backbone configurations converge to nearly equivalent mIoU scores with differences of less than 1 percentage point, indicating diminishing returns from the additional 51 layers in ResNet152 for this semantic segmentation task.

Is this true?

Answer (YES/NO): YES